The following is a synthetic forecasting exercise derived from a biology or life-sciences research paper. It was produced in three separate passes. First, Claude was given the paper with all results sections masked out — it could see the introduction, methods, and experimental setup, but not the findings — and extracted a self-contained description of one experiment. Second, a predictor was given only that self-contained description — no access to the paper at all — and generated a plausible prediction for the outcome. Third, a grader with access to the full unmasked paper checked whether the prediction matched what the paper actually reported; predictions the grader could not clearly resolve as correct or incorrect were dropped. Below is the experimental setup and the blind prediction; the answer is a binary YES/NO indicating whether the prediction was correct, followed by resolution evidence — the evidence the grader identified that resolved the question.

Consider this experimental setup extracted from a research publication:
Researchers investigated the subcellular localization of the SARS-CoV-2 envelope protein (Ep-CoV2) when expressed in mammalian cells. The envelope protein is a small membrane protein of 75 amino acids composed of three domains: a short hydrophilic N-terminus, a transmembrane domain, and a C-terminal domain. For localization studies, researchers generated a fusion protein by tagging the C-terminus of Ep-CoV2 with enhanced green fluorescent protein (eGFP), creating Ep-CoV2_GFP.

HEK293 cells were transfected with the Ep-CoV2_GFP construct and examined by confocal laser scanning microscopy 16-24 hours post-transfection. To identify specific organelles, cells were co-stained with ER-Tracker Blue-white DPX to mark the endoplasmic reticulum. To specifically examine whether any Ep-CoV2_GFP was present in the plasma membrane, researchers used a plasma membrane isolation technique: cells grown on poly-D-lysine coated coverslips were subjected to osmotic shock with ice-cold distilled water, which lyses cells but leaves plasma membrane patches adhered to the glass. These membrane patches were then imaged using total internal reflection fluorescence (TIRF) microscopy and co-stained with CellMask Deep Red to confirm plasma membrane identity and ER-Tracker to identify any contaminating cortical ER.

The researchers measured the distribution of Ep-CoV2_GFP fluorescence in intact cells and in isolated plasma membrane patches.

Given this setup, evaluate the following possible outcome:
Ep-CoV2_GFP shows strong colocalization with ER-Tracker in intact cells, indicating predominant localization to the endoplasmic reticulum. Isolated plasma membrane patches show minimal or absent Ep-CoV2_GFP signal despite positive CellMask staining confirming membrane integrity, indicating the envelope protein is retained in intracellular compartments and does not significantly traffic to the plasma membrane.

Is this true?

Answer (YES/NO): NO